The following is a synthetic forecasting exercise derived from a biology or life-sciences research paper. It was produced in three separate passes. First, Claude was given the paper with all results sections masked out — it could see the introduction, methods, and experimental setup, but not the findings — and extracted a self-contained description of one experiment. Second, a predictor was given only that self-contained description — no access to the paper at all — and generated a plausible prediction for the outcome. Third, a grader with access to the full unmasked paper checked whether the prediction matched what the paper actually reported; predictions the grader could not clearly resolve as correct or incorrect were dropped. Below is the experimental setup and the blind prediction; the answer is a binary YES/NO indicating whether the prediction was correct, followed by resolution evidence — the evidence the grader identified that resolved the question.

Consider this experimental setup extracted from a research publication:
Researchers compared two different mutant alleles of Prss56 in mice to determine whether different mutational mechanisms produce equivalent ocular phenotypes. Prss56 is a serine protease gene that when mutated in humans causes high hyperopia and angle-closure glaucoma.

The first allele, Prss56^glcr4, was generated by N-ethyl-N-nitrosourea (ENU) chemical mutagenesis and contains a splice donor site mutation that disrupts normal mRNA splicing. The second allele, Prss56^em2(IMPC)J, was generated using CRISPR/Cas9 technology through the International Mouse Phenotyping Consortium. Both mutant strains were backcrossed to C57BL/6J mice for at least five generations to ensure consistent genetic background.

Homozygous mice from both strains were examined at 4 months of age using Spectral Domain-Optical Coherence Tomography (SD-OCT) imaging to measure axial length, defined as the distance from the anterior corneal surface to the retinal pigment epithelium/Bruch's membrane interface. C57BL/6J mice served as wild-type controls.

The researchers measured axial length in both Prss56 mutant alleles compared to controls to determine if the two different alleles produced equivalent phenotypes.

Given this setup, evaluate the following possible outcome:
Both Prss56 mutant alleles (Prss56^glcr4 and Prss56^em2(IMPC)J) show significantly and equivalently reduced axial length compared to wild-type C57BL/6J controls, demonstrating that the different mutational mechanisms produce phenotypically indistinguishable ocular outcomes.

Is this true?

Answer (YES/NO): YES